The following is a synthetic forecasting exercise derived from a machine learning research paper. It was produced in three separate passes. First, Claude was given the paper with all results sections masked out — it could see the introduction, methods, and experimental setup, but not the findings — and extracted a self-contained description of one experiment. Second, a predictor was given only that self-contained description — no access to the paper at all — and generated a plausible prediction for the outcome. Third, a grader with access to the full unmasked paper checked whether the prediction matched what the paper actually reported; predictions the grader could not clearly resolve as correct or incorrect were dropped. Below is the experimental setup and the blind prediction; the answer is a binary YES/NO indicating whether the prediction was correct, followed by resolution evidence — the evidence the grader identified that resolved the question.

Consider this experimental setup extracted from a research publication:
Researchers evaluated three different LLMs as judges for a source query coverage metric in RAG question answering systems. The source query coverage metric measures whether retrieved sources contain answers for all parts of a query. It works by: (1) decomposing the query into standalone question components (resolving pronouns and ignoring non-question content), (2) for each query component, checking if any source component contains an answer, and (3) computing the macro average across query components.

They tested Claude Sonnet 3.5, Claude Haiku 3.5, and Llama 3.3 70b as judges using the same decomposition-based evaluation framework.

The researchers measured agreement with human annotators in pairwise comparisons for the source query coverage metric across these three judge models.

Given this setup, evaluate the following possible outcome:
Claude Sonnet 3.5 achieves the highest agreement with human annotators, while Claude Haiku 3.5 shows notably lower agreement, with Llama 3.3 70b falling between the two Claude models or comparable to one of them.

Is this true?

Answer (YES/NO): NO